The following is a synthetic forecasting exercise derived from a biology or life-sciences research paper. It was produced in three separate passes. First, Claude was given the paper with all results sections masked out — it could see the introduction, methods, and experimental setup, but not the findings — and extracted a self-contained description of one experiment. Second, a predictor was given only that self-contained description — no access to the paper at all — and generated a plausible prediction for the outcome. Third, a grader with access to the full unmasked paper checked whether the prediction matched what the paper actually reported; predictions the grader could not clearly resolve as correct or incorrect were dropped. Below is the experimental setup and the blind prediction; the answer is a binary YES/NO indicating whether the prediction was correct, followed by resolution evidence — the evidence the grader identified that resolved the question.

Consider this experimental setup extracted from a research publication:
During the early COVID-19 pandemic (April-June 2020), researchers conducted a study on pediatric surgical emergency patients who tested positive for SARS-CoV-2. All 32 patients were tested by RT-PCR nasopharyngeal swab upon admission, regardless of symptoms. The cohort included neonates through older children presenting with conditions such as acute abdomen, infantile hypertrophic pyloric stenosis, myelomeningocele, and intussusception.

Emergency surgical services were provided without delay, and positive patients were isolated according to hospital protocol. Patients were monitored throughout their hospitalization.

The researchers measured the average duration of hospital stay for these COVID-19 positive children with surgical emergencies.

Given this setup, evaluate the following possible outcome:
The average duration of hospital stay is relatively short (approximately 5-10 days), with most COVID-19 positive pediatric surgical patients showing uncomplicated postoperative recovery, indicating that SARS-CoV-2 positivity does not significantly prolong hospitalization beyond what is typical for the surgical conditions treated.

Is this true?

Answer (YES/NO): YES